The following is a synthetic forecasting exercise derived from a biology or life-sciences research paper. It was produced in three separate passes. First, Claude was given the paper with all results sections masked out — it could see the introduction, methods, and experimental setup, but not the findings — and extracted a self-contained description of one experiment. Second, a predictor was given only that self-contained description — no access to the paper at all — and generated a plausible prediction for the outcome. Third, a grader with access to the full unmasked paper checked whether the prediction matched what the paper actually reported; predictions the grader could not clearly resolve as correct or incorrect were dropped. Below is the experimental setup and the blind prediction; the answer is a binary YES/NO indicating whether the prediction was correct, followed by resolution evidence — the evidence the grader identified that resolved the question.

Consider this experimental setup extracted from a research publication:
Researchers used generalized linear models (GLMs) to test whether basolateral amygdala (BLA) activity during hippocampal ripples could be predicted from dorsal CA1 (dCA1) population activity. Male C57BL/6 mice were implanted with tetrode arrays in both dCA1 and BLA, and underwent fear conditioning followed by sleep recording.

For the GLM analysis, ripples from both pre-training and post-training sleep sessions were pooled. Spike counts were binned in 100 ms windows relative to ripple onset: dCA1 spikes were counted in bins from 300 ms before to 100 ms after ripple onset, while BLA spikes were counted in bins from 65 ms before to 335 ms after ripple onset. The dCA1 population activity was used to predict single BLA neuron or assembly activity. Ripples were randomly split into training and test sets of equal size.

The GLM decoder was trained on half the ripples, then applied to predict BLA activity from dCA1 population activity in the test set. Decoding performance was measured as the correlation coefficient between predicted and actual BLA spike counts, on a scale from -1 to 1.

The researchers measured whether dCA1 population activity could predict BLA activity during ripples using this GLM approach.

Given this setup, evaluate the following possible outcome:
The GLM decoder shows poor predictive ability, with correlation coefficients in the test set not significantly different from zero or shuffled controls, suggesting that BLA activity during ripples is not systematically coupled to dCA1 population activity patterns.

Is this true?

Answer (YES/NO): NO